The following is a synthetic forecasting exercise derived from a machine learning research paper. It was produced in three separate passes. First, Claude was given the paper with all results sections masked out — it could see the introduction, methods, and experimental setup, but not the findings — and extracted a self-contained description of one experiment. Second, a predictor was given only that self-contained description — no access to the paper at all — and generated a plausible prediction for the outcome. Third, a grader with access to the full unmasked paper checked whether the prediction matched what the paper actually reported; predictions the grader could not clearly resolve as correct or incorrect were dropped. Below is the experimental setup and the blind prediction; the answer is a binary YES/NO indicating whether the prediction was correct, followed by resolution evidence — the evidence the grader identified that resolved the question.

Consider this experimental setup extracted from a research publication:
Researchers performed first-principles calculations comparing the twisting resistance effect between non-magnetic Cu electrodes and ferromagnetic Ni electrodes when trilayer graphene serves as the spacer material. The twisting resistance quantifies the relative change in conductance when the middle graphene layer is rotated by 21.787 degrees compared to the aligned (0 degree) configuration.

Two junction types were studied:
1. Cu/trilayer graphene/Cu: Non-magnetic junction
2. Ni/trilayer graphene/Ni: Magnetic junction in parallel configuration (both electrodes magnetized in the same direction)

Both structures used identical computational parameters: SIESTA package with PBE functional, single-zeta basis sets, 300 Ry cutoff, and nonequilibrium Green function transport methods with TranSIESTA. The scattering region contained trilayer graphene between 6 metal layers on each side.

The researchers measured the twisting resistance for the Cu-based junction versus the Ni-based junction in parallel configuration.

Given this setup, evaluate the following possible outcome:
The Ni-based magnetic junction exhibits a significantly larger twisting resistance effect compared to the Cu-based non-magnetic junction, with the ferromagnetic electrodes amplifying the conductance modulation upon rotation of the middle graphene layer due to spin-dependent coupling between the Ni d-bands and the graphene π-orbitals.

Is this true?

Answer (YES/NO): NO